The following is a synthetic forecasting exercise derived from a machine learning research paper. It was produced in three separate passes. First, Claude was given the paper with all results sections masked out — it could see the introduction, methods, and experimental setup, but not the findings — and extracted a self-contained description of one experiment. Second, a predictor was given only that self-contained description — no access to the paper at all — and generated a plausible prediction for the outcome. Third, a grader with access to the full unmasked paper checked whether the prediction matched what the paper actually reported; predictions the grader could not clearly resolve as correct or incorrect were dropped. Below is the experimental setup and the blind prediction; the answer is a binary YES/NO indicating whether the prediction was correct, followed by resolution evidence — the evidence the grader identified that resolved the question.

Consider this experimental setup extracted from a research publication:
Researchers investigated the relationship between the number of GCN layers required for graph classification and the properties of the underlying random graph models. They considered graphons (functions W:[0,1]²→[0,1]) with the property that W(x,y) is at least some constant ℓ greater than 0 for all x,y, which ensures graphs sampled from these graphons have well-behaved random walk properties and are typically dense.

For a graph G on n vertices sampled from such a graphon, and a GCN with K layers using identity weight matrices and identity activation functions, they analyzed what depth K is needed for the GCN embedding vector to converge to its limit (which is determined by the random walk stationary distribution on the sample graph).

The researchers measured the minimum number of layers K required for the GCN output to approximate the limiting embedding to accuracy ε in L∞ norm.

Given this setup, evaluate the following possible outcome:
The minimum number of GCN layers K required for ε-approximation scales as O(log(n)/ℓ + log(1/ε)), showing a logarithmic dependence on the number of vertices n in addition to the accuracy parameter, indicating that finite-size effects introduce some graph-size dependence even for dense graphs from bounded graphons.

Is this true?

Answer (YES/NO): NO